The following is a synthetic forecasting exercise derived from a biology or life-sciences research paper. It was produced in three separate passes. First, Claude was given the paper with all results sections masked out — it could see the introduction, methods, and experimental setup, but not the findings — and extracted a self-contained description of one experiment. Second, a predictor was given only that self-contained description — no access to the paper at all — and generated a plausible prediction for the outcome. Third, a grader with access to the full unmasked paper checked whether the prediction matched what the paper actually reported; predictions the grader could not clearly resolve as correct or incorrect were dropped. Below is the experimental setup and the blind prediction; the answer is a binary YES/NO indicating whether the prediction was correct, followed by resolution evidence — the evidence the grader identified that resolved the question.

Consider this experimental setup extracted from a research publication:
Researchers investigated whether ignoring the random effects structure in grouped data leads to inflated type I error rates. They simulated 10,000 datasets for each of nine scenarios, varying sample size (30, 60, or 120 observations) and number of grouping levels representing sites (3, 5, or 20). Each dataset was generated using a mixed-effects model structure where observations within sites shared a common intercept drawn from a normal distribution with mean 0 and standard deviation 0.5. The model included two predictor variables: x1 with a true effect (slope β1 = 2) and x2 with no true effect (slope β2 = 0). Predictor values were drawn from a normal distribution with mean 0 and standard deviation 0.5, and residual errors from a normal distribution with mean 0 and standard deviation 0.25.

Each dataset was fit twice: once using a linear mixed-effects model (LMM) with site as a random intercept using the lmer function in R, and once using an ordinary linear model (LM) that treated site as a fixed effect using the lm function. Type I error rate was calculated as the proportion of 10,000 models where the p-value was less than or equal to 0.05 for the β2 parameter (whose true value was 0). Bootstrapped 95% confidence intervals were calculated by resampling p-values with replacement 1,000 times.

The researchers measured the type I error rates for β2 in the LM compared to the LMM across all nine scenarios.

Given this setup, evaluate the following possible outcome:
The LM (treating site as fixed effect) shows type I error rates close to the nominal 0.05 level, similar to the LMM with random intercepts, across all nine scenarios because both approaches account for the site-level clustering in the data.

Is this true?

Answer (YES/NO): YES